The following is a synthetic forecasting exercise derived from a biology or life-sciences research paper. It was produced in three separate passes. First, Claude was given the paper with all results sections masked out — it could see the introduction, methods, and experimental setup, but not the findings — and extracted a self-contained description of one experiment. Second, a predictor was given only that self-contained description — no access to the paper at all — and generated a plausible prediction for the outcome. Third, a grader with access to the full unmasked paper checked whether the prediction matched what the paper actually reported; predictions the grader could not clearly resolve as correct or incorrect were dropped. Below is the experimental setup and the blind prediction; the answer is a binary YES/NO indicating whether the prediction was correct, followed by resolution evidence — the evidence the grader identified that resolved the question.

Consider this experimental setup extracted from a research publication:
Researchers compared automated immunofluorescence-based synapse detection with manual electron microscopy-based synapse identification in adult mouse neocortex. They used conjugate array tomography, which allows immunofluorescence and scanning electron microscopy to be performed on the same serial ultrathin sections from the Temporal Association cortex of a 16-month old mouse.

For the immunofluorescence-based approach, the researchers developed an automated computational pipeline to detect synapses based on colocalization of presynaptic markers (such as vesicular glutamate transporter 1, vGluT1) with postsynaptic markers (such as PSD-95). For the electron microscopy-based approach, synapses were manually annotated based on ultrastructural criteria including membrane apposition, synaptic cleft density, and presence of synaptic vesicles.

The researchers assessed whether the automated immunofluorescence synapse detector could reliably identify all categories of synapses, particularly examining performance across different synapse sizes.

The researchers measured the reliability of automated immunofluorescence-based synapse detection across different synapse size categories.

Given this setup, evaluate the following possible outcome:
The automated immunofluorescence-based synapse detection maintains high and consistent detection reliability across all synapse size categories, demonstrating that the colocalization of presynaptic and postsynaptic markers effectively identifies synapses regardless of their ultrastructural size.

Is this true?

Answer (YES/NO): NO